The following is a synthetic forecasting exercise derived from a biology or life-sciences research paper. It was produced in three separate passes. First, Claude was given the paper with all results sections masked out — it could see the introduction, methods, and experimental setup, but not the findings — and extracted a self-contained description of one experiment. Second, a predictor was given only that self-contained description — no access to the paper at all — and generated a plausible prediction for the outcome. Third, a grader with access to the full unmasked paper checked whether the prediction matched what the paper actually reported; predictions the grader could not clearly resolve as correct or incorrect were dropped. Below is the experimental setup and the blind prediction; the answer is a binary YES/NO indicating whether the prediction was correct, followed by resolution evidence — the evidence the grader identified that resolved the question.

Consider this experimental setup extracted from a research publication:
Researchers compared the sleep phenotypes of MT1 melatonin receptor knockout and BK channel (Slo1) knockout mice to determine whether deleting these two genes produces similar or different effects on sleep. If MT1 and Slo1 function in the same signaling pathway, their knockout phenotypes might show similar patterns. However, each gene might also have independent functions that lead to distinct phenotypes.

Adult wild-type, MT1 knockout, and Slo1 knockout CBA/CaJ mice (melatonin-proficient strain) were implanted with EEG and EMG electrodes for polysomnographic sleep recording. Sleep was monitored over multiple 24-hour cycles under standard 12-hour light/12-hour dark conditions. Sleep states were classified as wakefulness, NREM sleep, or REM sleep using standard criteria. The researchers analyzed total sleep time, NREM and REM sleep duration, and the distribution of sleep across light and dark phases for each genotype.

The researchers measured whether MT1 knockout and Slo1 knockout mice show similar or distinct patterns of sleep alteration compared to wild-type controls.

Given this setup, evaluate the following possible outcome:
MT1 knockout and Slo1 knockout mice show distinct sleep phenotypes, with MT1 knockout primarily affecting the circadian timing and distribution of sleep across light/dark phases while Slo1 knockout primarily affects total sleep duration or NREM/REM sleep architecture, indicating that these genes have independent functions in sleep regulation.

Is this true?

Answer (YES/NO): NO